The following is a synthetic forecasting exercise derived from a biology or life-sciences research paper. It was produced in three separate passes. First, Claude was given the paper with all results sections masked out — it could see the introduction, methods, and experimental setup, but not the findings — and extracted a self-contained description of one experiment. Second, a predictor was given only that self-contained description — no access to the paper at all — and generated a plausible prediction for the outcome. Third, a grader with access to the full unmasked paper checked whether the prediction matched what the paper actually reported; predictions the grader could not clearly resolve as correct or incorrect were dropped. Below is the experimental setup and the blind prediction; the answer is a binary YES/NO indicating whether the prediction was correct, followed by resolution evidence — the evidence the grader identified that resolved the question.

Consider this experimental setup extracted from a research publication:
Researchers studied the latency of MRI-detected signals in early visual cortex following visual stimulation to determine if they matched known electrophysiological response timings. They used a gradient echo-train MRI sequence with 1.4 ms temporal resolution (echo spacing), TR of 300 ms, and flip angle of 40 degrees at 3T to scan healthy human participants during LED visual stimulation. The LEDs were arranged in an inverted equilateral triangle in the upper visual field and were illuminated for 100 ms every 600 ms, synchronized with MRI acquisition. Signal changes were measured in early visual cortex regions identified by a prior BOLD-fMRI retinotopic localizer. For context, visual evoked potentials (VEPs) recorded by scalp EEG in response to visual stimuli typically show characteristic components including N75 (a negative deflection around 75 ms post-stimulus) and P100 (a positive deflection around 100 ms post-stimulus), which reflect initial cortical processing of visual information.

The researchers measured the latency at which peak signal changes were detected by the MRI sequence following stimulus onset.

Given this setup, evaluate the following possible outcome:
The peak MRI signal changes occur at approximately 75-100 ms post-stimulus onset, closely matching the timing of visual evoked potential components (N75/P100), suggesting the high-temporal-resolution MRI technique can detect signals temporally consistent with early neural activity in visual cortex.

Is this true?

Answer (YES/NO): YES